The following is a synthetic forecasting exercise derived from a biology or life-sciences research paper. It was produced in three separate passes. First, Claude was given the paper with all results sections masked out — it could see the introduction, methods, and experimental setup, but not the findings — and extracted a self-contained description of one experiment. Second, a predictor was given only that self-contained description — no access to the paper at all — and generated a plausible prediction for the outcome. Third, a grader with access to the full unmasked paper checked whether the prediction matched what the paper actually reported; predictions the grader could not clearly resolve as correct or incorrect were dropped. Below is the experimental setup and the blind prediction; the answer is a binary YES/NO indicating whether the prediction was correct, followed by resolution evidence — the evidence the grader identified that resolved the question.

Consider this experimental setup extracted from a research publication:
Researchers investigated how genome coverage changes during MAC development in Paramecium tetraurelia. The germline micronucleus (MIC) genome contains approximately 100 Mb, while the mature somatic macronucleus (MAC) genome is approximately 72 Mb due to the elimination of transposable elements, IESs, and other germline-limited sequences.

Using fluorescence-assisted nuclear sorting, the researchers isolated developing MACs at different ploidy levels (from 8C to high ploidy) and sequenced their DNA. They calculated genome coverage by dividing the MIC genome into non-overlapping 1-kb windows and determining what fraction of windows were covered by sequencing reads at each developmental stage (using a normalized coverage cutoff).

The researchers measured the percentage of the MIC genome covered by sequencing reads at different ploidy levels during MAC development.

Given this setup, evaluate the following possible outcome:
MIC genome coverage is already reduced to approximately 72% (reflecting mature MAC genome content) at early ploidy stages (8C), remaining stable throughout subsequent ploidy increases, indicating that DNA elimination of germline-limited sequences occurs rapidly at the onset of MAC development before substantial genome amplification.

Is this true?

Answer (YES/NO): NO